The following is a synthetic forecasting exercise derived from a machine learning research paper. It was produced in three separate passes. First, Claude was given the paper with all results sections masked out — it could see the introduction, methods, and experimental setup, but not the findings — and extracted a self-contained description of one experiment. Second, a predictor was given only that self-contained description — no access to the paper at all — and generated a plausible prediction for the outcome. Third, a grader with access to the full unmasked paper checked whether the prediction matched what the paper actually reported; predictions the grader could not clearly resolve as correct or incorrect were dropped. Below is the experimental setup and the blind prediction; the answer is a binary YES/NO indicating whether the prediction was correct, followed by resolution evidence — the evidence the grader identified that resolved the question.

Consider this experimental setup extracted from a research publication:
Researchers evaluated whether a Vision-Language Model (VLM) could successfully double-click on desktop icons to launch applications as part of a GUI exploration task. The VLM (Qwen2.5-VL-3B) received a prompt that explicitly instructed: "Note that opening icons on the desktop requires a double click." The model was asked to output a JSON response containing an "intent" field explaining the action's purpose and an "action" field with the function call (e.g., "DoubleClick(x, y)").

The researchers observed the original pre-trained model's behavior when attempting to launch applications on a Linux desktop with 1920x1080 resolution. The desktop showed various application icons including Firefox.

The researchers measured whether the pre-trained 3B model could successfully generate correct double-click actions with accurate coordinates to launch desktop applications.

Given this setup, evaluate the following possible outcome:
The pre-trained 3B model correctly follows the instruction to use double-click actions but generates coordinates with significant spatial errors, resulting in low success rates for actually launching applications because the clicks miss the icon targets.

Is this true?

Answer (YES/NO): YES